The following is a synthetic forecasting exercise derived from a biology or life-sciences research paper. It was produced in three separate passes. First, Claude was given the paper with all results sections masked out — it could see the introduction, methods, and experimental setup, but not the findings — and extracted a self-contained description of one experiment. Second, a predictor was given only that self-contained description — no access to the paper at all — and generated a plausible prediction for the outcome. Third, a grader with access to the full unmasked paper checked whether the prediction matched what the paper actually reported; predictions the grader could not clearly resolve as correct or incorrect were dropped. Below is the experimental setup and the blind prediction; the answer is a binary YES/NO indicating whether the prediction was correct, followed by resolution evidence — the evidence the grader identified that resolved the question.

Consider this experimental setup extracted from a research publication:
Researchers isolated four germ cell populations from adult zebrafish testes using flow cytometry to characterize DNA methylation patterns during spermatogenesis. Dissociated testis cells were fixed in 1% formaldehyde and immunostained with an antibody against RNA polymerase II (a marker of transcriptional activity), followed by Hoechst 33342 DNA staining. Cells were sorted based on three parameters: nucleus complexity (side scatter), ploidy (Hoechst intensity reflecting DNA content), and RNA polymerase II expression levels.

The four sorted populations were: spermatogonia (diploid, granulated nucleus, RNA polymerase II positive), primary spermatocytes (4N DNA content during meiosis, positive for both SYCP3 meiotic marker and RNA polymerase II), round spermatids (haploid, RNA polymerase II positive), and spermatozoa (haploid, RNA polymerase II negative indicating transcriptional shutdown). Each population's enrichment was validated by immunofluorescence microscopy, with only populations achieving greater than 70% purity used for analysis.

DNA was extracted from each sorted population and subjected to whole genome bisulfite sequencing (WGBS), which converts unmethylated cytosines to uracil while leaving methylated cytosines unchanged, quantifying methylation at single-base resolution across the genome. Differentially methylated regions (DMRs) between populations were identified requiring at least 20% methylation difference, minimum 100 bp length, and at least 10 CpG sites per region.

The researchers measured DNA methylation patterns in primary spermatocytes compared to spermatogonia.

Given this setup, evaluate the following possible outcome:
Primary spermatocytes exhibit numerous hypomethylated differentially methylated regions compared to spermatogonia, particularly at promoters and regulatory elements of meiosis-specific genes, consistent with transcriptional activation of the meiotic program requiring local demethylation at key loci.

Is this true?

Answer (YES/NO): NO